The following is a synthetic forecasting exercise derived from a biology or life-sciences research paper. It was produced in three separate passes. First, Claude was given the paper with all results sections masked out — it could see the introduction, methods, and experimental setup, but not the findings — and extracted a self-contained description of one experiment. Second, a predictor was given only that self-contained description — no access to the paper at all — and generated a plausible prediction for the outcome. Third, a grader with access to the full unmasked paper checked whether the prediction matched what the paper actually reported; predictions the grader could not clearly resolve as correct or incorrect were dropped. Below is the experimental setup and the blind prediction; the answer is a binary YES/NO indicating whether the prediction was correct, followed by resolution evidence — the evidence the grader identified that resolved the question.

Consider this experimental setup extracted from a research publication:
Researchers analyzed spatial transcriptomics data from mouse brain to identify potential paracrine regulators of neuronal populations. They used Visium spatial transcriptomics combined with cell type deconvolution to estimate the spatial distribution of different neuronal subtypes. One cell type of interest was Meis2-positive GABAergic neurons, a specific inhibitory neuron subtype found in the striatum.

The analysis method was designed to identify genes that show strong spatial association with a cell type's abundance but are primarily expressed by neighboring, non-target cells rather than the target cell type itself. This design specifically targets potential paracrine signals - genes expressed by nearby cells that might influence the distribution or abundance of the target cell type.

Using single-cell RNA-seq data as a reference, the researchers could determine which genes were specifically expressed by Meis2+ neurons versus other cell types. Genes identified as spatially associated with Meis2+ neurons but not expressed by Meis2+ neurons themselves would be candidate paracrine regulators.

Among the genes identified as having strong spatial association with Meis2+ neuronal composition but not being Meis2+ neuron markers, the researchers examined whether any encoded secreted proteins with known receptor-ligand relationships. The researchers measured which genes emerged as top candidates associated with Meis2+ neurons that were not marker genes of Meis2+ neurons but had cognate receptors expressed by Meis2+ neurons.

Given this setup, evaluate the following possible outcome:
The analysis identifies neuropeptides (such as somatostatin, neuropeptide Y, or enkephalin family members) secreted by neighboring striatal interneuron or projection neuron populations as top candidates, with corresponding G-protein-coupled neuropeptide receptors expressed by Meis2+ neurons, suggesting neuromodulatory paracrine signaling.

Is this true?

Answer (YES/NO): NO